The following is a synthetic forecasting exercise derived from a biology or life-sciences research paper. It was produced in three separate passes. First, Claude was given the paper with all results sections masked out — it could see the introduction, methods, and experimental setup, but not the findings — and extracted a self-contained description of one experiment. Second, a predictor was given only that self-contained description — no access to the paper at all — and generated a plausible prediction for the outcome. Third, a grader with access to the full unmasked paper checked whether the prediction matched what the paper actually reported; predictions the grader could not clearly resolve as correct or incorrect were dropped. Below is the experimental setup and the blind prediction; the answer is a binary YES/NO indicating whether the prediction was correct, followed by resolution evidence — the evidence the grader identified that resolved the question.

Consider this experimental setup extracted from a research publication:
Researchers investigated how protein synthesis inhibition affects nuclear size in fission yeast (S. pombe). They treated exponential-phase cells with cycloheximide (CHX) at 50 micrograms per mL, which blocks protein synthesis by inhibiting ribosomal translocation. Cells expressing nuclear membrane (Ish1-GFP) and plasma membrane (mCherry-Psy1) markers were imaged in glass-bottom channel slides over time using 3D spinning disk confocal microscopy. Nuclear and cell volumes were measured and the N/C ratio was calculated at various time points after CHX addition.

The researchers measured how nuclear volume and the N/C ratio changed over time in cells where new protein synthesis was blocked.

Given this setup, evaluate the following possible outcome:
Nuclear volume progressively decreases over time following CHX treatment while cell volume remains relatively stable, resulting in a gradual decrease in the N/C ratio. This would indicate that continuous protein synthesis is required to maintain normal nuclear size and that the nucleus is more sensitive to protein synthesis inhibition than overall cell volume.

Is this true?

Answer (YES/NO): NO